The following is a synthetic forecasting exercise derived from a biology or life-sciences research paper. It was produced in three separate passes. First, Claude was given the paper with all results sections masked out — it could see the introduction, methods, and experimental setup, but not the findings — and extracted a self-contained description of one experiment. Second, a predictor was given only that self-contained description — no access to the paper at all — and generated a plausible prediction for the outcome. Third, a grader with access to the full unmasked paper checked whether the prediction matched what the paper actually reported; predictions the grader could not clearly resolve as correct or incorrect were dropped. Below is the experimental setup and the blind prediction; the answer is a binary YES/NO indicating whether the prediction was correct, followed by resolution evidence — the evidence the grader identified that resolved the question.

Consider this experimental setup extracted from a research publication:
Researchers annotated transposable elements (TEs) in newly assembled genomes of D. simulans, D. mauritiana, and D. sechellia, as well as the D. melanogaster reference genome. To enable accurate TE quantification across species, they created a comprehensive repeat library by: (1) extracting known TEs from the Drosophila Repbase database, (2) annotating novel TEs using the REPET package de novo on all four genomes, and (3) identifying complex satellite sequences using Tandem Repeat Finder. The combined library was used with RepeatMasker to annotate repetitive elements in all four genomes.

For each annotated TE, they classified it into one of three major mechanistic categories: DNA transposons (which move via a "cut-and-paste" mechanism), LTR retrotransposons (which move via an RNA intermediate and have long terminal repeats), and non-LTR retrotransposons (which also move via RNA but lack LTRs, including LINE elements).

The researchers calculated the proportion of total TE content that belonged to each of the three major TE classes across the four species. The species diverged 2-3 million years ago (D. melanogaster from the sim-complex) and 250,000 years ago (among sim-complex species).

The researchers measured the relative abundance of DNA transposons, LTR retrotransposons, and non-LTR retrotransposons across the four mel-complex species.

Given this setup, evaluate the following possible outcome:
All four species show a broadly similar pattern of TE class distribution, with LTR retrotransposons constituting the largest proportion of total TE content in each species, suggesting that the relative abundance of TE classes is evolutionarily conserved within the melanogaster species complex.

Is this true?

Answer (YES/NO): NO